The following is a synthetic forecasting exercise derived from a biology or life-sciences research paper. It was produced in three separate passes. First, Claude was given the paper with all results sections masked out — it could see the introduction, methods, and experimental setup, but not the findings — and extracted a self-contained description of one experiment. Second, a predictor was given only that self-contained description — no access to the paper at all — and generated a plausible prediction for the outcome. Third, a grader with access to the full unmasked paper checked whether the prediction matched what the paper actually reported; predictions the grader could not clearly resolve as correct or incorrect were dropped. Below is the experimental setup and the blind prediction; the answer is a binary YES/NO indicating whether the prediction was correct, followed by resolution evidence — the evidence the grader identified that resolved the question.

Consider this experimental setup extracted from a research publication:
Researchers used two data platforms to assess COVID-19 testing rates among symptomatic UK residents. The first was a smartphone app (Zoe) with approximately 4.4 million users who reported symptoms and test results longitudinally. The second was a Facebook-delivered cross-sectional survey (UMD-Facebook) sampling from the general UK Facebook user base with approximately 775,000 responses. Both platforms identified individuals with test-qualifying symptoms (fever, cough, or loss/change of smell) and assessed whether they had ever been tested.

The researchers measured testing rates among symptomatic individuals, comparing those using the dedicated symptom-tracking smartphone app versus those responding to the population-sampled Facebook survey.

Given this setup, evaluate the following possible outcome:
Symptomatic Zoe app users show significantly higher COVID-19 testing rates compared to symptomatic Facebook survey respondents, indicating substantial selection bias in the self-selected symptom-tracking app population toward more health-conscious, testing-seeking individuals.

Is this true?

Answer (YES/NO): YES